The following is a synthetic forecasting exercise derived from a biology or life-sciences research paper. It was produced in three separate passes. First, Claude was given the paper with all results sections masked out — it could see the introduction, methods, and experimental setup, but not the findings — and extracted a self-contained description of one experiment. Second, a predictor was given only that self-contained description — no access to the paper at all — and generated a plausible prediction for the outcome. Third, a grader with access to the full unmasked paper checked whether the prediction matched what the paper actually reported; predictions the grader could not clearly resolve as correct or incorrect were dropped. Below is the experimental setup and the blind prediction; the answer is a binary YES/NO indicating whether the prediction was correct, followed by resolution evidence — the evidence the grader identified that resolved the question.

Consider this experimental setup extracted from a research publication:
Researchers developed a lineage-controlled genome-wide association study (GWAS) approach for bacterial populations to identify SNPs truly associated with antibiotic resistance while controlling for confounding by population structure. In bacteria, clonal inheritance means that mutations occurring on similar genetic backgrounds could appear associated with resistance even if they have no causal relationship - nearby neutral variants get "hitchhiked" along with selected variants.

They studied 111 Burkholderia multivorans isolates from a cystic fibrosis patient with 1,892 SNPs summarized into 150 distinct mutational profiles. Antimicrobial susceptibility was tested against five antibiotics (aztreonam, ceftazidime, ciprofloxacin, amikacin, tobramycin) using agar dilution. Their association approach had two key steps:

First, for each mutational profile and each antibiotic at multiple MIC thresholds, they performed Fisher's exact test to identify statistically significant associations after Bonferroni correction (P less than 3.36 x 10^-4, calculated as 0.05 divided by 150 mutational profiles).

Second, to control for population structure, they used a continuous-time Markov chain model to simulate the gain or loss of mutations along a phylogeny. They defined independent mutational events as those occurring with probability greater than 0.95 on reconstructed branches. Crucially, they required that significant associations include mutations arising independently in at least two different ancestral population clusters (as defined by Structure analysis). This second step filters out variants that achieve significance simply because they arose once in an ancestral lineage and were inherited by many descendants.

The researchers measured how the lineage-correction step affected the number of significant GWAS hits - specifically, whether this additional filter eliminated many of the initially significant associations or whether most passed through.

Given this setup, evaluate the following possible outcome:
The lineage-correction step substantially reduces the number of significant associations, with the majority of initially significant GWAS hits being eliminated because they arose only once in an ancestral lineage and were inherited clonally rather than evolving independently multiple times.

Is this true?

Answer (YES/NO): YES